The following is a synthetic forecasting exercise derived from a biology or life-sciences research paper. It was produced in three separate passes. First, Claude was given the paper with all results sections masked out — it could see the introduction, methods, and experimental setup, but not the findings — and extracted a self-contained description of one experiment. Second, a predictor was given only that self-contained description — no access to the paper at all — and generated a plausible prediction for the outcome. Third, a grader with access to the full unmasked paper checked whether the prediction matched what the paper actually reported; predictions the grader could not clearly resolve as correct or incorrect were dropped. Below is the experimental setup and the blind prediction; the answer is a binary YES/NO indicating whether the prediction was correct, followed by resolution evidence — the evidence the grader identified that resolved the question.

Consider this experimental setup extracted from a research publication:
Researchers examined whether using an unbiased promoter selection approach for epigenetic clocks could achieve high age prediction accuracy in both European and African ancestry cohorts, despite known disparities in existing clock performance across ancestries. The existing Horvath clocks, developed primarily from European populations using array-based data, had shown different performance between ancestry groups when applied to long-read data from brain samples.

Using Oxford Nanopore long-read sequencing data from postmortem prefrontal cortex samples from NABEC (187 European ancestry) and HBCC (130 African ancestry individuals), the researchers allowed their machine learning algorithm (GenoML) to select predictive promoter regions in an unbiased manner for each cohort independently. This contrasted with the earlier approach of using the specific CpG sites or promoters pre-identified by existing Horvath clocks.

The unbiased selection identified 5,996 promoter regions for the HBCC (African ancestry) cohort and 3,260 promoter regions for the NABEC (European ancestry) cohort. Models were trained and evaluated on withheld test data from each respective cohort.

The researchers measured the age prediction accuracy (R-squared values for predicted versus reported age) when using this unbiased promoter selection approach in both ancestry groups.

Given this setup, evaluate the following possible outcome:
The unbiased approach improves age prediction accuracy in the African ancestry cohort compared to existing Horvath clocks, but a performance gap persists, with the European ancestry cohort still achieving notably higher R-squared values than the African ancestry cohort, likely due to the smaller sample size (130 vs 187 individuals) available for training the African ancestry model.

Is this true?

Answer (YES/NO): NO